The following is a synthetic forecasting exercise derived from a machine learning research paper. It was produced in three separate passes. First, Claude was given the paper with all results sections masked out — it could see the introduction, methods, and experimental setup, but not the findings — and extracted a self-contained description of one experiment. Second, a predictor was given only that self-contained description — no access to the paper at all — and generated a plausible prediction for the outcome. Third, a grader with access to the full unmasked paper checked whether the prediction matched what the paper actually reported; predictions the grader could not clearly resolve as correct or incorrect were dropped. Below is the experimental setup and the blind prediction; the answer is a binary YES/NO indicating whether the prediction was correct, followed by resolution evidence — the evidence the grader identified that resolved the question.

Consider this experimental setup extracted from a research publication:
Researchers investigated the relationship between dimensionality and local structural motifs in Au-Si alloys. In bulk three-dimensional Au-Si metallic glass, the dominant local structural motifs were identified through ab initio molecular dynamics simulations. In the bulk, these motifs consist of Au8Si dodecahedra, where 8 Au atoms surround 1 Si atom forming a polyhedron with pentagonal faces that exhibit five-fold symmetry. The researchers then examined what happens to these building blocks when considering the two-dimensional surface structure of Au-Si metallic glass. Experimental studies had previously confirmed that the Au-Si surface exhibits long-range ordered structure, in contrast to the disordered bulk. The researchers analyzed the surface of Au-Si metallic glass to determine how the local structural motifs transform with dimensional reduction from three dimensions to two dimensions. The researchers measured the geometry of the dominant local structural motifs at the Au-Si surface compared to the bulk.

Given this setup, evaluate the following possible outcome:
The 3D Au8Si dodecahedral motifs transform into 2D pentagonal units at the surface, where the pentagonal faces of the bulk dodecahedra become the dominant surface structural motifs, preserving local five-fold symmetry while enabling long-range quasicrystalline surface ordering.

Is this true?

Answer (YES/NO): NO